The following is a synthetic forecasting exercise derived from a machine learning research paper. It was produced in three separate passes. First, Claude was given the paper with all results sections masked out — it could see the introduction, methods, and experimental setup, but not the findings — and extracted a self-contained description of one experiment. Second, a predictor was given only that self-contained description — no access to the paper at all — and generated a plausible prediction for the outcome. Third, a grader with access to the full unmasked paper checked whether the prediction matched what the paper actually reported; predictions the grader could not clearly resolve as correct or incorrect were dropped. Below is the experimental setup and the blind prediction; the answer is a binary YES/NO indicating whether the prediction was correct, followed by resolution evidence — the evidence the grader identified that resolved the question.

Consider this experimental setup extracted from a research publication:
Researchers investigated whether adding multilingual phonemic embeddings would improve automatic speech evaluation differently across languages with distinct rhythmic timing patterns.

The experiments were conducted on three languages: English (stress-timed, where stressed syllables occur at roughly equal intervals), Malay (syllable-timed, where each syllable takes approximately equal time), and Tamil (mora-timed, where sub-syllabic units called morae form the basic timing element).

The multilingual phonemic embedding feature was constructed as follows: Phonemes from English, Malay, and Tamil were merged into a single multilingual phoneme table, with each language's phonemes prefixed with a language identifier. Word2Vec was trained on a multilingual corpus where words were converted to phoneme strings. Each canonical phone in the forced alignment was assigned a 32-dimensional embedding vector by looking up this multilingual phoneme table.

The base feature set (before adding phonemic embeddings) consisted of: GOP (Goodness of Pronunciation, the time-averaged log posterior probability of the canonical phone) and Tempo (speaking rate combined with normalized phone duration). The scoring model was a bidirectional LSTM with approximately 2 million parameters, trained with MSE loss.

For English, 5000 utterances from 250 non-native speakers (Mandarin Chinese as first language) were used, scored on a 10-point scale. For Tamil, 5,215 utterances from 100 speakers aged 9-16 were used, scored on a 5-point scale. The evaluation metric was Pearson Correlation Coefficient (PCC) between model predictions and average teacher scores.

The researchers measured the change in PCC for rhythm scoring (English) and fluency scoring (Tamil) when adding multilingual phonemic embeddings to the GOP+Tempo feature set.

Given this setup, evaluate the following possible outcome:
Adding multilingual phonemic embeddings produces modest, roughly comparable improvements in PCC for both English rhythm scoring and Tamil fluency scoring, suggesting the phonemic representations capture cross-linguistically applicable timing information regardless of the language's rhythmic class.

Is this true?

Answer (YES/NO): NO